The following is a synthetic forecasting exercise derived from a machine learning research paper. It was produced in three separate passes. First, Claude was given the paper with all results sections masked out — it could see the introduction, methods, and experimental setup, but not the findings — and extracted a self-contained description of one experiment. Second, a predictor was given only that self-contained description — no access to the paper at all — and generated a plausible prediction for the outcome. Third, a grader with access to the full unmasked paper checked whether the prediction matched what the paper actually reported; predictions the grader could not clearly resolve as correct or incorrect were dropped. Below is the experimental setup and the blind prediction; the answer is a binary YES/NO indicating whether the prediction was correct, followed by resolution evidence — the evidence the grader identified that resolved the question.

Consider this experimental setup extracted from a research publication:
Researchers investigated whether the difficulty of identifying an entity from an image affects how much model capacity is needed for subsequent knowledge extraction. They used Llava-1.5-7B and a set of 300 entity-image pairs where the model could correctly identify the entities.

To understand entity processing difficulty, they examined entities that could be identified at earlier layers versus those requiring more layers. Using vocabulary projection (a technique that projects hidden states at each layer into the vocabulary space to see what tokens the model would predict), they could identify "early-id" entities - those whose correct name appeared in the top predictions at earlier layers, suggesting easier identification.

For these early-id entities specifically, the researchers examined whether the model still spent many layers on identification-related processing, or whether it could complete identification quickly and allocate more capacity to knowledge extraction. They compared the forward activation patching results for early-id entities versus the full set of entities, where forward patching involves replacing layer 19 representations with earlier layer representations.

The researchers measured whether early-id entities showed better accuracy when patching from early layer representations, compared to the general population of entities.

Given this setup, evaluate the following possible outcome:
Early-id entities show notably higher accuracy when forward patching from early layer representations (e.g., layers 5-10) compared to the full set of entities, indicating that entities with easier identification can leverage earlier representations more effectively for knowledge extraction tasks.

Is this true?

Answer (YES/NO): NO